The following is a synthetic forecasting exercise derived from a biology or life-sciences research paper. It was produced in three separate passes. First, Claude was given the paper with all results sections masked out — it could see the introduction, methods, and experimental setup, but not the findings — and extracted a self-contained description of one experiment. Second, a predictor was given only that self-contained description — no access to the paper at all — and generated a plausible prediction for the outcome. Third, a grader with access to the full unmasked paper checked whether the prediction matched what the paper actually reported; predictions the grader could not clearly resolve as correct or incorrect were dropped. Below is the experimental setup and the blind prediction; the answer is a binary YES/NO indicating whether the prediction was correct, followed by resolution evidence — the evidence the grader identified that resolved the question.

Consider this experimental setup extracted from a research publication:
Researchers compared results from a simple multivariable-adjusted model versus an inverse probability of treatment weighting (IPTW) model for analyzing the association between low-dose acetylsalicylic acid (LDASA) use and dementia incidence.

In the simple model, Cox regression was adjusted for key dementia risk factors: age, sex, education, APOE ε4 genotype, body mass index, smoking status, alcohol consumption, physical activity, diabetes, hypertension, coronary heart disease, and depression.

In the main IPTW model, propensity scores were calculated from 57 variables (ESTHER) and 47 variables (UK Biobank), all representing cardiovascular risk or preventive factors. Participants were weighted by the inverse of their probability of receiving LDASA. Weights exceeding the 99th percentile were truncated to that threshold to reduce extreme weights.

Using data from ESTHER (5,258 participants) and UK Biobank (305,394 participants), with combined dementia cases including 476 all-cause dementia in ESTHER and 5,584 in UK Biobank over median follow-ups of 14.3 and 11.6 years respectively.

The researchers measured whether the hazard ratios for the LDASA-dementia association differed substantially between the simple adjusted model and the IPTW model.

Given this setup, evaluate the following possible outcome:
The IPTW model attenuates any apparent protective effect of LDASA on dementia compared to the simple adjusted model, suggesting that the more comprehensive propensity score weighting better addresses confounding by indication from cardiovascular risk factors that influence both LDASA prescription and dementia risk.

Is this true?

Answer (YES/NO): NO